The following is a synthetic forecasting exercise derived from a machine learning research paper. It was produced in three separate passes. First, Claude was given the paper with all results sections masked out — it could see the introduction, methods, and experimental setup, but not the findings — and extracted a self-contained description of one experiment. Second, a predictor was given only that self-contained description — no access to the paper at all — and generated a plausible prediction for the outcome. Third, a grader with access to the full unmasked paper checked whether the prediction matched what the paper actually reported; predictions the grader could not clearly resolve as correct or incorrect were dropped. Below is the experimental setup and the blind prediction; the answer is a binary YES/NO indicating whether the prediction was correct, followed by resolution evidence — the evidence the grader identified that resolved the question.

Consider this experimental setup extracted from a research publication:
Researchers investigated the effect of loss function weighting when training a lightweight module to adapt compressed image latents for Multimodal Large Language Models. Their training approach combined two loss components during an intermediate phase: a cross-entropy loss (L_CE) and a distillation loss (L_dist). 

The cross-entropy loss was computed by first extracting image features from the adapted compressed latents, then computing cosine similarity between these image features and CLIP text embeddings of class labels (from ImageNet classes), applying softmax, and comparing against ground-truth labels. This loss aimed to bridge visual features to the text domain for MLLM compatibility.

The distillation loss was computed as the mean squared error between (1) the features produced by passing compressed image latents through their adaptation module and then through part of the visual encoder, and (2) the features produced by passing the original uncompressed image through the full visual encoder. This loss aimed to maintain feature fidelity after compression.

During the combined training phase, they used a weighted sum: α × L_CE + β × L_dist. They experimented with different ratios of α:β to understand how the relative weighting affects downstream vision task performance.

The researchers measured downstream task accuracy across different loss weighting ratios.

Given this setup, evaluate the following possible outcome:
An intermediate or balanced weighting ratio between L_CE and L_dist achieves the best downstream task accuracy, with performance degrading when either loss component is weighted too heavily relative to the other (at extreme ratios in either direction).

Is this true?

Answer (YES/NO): NO